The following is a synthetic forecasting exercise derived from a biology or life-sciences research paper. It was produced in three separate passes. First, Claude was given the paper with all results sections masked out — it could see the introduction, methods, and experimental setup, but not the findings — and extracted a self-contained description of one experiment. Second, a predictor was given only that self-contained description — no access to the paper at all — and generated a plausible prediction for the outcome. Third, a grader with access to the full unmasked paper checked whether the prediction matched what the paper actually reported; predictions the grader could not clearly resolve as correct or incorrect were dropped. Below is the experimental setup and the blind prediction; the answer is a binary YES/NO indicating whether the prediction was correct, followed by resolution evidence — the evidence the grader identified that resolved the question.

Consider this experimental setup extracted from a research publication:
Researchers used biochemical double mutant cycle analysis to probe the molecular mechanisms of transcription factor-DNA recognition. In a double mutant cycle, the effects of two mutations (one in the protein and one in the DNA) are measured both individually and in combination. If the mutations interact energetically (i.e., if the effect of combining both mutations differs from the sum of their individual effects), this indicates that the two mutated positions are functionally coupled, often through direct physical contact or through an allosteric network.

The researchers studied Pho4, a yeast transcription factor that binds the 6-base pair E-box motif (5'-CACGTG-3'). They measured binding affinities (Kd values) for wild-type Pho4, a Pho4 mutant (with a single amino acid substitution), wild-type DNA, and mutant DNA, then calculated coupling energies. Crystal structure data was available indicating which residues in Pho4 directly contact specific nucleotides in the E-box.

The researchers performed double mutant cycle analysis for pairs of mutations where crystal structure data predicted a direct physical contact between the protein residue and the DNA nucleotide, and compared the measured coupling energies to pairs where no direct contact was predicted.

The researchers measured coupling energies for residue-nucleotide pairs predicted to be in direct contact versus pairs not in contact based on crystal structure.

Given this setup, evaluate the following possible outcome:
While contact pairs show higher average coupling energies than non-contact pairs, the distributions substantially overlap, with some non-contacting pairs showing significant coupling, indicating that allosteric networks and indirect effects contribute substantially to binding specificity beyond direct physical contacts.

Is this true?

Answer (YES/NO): NO